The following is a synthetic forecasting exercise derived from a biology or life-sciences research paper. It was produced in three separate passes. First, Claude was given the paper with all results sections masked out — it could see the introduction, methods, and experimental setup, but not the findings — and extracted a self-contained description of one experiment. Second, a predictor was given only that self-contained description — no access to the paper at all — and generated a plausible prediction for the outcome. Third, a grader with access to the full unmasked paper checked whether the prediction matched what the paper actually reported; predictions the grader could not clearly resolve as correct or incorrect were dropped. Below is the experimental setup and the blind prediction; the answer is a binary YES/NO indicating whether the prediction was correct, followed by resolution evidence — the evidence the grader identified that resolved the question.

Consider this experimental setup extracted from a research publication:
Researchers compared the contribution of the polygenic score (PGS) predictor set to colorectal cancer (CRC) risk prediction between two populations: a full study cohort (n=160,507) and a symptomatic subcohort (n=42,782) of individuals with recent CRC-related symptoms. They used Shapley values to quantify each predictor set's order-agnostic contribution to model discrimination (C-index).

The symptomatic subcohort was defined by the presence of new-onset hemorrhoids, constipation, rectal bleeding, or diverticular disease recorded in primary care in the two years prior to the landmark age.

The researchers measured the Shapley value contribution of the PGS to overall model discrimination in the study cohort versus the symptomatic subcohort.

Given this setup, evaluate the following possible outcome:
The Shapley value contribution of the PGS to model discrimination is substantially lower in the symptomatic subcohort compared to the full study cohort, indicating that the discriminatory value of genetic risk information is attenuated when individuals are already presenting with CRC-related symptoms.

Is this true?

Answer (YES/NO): YES